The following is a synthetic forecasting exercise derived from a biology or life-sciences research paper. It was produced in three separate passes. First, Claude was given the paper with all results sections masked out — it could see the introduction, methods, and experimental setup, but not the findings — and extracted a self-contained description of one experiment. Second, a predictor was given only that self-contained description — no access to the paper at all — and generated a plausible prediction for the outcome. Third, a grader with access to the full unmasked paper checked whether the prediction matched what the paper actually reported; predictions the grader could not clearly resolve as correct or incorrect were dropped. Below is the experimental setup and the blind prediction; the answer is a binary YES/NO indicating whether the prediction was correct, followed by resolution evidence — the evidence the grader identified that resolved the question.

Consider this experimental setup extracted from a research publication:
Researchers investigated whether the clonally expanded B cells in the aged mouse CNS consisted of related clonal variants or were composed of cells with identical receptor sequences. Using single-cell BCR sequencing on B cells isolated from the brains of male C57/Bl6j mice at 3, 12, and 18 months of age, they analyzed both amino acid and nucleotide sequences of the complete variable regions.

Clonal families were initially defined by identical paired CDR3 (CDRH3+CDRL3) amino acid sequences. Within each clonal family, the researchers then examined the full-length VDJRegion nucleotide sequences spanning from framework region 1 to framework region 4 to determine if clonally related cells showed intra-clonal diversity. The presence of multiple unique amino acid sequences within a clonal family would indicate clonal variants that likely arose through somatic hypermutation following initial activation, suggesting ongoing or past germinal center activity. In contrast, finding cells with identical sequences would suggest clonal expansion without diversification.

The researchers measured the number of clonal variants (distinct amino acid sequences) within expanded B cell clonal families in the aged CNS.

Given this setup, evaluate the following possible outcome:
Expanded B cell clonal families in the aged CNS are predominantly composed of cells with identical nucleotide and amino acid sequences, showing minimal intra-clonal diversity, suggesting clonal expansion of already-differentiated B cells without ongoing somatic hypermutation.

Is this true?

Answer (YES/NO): YES